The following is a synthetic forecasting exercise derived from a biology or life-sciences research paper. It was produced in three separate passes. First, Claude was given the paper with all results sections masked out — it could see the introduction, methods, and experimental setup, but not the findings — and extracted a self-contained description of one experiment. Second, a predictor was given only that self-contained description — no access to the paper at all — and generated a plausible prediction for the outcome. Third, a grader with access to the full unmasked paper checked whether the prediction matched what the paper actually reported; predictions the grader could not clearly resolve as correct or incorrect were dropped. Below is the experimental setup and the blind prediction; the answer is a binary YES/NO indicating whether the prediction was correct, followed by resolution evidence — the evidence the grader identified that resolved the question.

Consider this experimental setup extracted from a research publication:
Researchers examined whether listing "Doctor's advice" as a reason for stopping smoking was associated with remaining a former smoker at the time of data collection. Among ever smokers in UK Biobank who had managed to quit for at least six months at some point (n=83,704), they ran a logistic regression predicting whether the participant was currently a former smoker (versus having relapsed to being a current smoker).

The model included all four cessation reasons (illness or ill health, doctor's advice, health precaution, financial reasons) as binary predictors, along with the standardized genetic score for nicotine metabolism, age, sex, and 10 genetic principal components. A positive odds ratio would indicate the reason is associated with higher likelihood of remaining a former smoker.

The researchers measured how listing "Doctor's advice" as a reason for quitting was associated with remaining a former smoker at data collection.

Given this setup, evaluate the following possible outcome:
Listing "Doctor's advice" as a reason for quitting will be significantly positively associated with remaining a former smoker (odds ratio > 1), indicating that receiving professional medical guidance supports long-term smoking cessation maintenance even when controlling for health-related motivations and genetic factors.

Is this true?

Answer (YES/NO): NO